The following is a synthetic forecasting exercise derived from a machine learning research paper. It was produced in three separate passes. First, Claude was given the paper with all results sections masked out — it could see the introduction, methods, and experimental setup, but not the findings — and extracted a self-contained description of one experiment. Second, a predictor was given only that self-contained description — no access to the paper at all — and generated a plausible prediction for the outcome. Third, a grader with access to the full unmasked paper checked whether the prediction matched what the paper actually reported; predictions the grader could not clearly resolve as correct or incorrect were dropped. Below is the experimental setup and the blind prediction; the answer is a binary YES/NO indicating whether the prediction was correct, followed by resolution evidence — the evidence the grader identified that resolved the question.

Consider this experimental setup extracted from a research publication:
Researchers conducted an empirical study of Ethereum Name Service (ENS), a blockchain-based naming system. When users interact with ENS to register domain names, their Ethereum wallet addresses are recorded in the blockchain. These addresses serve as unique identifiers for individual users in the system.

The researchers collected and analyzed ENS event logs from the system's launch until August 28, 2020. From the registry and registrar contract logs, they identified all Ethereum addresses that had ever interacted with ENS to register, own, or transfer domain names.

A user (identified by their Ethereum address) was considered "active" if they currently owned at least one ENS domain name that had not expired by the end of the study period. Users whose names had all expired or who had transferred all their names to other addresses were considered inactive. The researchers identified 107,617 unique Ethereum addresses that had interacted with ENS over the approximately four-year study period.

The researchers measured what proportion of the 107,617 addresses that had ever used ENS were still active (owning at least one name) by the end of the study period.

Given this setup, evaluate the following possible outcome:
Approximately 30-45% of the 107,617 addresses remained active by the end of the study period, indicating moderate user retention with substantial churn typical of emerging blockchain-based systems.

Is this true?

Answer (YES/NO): NO